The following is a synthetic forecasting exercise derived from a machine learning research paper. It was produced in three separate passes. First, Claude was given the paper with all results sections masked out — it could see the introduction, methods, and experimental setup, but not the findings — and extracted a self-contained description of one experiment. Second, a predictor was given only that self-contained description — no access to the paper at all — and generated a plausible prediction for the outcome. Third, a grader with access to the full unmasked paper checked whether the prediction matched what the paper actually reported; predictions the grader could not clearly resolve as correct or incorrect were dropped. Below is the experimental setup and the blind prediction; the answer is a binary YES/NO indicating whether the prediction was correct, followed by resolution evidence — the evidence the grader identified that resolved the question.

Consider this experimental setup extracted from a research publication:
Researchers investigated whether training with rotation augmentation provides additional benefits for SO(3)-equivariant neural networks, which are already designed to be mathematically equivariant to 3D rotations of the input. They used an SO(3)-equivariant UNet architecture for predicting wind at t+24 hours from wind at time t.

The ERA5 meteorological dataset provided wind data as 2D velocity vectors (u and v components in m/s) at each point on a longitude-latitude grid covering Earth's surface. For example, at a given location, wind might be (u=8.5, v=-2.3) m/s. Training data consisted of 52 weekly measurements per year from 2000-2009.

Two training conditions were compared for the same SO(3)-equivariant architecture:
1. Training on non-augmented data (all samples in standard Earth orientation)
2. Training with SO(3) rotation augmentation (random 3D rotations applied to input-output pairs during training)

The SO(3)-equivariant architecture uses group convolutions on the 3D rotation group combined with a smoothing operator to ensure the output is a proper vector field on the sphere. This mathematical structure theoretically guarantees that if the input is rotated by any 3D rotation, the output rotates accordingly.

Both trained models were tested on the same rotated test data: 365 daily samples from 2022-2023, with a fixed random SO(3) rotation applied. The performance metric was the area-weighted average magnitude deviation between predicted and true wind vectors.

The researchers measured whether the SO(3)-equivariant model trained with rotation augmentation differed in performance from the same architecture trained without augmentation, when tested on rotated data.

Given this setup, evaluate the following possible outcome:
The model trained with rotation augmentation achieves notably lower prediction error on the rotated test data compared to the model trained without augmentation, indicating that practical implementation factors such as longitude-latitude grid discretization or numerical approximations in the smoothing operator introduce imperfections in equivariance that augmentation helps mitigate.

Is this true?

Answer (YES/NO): NO